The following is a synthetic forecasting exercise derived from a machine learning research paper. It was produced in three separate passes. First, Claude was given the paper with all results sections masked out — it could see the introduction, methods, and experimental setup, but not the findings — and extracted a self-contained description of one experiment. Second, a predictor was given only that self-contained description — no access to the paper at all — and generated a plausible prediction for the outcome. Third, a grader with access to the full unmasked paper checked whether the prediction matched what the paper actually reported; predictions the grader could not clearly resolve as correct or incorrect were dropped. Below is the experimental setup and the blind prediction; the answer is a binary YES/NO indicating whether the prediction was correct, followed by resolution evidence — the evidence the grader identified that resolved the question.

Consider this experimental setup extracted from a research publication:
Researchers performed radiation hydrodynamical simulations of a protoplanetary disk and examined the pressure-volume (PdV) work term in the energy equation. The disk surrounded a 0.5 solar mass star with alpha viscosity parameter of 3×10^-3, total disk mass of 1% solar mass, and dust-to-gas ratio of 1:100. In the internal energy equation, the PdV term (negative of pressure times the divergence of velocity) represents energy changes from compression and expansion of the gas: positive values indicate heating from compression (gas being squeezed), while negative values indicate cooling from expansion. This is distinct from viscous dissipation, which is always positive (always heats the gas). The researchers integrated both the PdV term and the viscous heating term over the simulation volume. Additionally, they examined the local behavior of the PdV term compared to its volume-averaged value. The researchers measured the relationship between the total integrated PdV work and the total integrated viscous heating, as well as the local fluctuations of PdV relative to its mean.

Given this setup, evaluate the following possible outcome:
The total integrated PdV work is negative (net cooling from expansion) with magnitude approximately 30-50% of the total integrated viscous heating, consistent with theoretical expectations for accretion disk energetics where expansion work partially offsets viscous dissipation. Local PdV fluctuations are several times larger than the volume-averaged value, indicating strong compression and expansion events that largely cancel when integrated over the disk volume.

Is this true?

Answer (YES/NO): NO